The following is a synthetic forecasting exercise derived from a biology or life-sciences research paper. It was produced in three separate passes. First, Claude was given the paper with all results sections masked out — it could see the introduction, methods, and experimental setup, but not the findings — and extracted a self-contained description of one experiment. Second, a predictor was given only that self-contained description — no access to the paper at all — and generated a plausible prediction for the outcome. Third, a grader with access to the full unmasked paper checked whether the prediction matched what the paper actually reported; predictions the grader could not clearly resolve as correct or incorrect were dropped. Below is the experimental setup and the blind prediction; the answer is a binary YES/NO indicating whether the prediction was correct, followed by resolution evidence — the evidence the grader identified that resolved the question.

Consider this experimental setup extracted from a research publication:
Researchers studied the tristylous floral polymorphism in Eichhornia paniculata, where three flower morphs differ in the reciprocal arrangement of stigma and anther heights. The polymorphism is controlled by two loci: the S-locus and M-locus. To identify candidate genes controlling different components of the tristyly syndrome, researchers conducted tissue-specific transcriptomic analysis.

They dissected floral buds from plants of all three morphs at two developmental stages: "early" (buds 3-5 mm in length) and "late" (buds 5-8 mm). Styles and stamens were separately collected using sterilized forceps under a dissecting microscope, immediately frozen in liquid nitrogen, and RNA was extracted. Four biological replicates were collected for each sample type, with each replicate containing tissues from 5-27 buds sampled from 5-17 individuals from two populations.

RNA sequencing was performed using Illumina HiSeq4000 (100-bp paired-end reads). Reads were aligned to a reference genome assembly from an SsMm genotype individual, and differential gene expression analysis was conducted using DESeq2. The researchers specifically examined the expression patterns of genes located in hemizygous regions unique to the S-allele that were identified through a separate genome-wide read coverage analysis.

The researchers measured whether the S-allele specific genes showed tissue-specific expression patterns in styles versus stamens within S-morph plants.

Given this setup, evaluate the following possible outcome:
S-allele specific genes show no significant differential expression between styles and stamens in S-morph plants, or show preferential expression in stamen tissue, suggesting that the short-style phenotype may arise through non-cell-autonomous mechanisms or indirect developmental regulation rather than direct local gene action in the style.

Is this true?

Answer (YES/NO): NO